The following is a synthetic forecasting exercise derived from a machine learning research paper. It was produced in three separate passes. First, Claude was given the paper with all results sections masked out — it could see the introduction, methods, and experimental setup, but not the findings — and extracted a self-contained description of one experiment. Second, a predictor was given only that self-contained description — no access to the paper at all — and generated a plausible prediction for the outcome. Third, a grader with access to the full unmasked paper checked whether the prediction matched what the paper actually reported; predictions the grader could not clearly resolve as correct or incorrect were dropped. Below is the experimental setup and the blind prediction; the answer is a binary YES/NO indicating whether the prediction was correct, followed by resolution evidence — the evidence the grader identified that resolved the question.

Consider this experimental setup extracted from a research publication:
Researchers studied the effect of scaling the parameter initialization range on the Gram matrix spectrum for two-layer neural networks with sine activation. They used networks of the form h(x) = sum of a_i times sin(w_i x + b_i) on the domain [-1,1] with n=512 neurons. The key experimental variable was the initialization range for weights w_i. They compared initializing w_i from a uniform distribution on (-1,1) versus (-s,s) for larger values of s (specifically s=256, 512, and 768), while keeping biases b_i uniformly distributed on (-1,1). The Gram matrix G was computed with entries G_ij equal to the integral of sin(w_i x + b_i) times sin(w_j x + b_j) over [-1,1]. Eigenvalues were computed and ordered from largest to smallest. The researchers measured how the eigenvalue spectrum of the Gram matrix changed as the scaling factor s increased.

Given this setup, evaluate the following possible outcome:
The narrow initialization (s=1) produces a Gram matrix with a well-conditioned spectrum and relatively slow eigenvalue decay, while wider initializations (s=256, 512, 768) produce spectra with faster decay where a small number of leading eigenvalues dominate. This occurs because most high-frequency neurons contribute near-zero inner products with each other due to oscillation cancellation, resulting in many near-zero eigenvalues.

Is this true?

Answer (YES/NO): NO